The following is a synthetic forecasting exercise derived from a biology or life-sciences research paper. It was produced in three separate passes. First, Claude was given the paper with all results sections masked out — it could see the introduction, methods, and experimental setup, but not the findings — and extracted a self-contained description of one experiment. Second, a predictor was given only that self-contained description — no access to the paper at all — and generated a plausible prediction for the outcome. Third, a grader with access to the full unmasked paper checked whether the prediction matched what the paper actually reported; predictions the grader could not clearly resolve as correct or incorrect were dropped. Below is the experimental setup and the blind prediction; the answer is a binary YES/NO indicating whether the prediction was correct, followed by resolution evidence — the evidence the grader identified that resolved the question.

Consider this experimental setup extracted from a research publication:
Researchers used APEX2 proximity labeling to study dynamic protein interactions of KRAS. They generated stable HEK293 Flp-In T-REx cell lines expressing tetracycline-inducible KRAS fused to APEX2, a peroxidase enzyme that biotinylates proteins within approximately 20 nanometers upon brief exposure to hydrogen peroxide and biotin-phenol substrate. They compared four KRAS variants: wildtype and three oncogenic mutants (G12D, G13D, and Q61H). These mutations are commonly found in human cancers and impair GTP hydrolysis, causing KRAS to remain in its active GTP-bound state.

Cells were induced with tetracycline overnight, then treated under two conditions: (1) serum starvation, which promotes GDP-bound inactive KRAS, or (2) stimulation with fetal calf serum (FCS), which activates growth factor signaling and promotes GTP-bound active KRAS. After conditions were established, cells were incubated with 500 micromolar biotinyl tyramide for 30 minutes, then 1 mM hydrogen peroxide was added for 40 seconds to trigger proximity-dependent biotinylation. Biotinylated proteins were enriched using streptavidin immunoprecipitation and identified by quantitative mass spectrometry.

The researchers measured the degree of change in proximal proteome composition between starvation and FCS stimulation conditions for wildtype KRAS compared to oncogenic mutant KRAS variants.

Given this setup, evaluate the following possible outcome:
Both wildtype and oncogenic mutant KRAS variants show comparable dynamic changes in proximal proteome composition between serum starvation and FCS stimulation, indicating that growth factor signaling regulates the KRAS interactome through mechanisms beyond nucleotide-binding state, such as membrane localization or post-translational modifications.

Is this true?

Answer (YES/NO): NO